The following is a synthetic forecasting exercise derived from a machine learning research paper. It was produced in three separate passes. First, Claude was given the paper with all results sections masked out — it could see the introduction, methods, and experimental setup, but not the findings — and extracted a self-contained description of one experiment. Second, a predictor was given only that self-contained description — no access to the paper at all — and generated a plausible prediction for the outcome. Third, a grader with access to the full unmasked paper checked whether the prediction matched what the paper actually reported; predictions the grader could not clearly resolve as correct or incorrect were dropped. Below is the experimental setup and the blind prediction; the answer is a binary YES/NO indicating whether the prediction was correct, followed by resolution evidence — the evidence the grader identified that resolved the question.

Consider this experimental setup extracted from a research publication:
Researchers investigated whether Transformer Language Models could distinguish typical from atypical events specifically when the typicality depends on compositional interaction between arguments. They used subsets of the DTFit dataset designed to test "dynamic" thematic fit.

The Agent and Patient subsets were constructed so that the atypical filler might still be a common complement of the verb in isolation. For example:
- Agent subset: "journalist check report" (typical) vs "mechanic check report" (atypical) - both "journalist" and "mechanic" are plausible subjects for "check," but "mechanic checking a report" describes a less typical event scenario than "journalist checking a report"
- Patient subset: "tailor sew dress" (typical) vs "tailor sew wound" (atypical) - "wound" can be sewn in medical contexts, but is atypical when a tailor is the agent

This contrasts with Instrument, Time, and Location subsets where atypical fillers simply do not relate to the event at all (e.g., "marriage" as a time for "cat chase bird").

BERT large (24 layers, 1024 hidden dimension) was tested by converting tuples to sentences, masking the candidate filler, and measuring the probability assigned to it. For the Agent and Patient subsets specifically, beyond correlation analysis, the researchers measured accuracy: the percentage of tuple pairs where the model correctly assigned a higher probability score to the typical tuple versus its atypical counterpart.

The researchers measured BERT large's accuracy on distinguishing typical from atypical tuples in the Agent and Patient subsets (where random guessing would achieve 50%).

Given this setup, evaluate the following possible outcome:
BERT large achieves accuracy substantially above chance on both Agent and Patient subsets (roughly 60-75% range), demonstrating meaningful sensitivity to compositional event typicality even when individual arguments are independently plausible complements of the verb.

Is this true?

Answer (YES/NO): NO